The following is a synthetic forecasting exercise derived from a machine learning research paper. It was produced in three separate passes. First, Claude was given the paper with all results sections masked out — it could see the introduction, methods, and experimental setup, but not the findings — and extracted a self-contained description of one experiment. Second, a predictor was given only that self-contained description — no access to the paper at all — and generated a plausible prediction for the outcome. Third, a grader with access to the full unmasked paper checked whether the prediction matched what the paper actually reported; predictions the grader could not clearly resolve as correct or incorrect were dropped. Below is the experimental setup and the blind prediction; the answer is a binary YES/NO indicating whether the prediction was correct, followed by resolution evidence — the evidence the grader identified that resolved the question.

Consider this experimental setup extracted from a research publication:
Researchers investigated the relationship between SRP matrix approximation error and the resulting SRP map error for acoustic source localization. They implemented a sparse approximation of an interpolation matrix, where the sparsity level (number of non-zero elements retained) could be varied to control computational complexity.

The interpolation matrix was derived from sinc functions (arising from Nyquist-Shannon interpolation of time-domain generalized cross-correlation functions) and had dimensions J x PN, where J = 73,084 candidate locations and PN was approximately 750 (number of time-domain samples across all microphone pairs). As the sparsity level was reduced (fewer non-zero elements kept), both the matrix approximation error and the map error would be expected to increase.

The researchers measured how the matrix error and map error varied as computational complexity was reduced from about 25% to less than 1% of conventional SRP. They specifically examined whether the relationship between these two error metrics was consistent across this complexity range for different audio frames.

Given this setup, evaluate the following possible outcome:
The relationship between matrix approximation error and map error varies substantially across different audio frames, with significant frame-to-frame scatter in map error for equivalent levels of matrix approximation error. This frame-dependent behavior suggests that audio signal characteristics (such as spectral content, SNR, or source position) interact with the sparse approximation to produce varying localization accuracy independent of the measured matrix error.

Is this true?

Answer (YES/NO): NO